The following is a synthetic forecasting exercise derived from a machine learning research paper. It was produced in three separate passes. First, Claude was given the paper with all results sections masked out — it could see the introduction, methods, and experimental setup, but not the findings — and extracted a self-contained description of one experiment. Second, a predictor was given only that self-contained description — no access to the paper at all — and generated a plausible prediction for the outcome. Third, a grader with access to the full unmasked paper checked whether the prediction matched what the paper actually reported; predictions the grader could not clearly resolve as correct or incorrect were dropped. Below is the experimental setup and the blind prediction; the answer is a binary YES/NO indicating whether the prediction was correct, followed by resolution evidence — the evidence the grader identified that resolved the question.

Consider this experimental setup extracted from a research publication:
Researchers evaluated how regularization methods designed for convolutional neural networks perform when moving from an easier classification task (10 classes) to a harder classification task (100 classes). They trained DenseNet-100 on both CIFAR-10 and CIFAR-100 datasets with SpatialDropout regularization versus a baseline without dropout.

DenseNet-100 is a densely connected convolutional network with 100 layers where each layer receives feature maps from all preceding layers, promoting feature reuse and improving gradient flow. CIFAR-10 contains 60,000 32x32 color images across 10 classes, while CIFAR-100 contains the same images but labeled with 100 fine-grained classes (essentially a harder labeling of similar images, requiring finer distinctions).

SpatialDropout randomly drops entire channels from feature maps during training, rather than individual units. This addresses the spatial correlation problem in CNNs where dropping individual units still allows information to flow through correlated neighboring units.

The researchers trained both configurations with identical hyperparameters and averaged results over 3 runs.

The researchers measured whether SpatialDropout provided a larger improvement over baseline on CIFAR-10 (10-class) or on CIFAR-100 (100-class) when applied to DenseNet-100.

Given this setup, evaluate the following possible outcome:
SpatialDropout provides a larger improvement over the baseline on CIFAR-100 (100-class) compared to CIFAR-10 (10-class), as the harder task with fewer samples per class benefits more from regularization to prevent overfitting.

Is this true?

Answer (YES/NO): YES